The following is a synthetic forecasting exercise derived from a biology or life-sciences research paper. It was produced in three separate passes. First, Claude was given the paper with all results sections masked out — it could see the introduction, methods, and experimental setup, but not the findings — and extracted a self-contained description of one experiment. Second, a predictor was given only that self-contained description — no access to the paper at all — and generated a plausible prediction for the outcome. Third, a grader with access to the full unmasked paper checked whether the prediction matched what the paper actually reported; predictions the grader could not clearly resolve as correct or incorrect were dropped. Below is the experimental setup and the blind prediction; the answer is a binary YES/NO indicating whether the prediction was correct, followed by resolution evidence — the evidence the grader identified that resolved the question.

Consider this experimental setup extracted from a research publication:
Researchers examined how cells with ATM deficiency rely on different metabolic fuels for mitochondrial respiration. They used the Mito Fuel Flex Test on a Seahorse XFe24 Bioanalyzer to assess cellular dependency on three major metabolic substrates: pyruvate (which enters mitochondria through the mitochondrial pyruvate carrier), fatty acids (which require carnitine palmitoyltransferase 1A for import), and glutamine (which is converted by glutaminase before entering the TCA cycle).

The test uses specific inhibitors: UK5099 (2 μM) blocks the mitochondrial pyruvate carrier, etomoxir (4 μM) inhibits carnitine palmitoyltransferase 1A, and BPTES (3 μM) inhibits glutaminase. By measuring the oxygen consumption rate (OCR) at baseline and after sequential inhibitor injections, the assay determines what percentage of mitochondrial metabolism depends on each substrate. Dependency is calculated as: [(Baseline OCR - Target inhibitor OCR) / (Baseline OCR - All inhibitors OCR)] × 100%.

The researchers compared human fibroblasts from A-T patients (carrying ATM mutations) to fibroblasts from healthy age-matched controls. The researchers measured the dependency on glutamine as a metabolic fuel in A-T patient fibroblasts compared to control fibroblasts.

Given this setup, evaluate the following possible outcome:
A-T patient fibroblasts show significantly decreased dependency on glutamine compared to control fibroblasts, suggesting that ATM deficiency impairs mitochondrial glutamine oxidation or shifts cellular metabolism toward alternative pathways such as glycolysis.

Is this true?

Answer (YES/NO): NO